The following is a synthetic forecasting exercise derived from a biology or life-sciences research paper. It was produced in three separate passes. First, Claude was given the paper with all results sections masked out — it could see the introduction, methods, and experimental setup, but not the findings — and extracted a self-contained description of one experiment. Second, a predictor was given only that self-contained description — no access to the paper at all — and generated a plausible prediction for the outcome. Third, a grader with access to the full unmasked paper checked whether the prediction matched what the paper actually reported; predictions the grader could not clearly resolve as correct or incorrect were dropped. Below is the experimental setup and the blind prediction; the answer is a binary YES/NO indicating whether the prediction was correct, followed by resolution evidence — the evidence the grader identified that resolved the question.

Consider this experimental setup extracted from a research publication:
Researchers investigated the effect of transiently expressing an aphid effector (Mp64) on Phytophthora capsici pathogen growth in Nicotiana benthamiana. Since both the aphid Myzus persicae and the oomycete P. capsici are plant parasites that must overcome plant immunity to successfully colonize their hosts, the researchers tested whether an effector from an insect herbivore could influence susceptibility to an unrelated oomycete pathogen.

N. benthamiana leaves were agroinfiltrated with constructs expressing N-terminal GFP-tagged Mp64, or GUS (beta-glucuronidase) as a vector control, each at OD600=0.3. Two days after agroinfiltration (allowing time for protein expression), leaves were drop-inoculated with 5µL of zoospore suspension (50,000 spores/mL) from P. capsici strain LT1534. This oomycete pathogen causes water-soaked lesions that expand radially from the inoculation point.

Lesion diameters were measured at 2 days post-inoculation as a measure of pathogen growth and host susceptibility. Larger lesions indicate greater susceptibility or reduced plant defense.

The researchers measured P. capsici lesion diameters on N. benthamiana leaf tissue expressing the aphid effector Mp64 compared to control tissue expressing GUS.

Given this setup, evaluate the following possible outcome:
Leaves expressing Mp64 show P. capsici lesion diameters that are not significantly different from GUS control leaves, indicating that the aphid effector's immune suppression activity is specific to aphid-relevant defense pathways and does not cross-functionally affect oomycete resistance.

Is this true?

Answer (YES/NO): YES